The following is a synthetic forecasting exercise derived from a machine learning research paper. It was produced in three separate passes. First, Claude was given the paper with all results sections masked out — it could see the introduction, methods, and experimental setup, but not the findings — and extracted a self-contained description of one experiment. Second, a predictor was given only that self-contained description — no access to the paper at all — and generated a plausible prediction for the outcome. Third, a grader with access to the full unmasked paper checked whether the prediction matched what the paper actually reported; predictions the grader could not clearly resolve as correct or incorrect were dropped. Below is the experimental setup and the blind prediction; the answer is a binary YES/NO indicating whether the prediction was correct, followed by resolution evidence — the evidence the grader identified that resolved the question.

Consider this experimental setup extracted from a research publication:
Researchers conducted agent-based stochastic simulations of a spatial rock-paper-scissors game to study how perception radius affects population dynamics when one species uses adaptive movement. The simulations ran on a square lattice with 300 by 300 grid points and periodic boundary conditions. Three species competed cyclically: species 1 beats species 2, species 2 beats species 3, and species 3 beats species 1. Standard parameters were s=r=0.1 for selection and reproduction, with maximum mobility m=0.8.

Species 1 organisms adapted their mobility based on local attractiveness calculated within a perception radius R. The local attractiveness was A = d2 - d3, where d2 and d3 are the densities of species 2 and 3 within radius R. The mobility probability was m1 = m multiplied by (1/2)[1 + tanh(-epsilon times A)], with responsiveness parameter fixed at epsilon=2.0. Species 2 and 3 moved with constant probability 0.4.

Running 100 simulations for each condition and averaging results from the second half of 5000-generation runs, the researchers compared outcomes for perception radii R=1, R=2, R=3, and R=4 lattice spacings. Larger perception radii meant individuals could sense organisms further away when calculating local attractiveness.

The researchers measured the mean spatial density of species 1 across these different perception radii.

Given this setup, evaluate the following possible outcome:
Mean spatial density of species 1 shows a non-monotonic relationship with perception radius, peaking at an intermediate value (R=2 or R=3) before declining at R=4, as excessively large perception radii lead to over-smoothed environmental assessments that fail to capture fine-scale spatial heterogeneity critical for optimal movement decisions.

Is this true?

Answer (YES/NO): NO